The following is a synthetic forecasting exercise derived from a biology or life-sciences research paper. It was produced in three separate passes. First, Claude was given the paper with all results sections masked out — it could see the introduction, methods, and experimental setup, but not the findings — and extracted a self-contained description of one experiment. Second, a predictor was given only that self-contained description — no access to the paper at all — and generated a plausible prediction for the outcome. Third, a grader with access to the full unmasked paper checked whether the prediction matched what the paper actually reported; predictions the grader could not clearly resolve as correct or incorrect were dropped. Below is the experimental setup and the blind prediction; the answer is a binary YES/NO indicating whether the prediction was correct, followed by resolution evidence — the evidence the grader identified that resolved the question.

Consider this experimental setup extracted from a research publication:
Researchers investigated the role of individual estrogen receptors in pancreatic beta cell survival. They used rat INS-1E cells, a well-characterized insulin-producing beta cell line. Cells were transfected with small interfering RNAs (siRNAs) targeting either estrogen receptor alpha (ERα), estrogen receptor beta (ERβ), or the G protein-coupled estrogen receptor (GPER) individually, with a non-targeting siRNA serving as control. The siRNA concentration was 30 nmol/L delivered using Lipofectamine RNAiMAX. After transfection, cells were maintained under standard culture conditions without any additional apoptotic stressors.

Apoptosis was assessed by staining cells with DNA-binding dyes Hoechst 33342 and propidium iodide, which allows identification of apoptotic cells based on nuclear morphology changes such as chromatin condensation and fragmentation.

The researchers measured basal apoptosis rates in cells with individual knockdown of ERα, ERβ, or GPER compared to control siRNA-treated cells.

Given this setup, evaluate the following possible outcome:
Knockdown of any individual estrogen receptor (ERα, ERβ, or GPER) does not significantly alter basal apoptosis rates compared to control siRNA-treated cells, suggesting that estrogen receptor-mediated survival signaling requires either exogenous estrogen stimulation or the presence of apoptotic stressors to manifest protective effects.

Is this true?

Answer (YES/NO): NO